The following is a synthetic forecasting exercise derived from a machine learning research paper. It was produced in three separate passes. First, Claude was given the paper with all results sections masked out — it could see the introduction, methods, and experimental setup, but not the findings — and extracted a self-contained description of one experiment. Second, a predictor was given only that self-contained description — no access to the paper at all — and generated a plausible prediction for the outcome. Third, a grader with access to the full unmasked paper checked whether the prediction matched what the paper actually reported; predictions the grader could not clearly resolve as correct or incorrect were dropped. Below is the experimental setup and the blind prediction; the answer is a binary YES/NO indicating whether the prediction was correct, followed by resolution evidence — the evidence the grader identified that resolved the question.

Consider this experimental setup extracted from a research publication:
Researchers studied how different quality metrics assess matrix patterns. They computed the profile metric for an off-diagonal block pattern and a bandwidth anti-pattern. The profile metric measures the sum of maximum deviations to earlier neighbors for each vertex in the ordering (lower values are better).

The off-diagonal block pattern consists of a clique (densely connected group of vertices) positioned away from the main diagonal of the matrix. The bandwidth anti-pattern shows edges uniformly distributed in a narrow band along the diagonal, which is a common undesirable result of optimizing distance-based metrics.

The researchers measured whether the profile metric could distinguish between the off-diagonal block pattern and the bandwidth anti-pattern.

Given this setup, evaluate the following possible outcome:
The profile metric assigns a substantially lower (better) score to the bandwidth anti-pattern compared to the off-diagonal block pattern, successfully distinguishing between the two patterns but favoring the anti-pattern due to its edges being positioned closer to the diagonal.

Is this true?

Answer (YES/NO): NO